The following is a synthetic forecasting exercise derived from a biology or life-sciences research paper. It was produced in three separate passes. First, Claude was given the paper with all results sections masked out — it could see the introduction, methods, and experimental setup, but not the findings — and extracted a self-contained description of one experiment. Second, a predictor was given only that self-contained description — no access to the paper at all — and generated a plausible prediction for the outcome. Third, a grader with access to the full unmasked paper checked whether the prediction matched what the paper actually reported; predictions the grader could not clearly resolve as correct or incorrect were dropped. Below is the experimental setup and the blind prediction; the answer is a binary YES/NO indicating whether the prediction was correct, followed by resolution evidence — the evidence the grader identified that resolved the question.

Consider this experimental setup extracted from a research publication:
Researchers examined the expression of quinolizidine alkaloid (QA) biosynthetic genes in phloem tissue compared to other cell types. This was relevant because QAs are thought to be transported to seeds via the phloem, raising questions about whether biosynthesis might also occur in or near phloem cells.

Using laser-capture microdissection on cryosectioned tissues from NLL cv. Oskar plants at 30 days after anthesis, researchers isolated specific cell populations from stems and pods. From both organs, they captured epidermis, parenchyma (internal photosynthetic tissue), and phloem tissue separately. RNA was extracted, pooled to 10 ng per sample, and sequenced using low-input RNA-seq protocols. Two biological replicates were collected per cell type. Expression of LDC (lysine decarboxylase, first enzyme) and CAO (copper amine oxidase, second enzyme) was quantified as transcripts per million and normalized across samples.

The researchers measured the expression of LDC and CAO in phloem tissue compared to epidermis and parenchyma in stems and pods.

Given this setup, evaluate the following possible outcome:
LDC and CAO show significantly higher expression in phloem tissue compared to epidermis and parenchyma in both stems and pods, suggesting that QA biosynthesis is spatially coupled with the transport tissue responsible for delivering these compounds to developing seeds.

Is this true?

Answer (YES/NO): NO